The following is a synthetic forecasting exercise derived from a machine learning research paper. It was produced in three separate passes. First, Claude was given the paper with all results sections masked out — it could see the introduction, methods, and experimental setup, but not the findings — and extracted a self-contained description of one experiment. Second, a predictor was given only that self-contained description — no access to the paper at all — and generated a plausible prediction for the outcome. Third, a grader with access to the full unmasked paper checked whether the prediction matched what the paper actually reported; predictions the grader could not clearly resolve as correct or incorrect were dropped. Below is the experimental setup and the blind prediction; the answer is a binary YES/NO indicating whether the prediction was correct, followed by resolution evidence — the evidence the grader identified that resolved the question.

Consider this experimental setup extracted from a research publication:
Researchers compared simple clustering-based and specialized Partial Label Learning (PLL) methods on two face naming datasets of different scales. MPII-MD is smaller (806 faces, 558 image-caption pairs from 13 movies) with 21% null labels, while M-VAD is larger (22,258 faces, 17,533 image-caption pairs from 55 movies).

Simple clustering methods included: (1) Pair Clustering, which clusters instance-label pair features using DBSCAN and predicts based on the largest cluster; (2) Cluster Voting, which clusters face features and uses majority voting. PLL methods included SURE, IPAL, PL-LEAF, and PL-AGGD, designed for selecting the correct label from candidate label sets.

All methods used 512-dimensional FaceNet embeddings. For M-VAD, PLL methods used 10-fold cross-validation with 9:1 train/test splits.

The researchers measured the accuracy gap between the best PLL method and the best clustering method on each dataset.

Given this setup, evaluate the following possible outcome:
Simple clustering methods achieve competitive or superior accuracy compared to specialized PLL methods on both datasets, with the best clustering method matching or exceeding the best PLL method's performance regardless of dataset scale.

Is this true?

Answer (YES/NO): NO